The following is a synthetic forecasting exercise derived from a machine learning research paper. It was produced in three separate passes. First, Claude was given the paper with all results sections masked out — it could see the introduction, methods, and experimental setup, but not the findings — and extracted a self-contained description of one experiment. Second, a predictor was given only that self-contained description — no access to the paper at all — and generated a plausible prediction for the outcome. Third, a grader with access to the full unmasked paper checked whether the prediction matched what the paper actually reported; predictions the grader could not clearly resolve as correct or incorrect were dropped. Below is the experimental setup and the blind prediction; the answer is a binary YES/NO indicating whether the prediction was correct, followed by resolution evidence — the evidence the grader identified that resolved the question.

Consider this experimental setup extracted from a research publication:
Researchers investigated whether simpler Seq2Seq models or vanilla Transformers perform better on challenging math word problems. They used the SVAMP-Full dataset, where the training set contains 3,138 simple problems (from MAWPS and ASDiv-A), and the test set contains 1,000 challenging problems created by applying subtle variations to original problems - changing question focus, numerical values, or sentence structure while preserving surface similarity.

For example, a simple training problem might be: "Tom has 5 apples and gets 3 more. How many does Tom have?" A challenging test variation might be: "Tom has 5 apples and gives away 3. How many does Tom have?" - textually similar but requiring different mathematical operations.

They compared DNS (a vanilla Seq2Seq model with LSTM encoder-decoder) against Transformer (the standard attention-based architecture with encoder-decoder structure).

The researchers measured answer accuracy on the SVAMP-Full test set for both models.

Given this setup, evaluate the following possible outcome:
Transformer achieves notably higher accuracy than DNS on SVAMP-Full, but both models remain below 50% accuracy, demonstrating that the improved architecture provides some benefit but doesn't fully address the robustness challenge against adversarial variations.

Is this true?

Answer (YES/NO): NO